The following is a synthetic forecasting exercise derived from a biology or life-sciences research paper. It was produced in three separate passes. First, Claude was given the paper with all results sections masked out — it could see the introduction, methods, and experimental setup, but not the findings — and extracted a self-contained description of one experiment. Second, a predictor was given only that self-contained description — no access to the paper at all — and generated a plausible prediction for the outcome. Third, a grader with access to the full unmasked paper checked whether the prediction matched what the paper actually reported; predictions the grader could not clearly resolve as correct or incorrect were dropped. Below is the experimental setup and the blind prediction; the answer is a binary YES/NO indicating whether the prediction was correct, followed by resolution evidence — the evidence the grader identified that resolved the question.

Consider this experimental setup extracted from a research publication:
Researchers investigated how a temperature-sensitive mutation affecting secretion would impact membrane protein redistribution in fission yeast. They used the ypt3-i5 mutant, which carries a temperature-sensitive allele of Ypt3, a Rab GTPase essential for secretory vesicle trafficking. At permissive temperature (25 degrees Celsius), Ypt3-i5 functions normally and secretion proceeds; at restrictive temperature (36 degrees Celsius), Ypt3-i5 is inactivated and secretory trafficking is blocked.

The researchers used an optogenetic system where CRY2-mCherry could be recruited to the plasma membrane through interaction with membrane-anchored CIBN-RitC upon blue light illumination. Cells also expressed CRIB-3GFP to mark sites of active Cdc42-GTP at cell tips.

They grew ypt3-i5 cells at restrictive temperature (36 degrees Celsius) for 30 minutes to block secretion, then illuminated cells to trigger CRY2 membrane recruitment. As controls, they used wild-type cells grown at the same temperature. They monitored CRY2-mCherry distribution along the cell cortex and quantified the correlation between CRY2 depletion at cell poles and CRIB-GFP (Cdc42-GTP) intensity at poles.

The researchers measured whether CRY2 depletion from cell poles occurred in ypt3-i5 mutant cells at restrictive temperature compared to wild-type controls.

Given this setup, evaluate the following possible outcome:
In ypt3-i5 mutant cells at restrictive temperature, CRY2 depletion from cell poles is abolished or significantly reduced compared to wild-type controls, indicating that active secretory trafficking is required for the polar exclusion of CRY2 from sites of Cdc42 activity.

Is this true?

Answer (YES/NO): YES